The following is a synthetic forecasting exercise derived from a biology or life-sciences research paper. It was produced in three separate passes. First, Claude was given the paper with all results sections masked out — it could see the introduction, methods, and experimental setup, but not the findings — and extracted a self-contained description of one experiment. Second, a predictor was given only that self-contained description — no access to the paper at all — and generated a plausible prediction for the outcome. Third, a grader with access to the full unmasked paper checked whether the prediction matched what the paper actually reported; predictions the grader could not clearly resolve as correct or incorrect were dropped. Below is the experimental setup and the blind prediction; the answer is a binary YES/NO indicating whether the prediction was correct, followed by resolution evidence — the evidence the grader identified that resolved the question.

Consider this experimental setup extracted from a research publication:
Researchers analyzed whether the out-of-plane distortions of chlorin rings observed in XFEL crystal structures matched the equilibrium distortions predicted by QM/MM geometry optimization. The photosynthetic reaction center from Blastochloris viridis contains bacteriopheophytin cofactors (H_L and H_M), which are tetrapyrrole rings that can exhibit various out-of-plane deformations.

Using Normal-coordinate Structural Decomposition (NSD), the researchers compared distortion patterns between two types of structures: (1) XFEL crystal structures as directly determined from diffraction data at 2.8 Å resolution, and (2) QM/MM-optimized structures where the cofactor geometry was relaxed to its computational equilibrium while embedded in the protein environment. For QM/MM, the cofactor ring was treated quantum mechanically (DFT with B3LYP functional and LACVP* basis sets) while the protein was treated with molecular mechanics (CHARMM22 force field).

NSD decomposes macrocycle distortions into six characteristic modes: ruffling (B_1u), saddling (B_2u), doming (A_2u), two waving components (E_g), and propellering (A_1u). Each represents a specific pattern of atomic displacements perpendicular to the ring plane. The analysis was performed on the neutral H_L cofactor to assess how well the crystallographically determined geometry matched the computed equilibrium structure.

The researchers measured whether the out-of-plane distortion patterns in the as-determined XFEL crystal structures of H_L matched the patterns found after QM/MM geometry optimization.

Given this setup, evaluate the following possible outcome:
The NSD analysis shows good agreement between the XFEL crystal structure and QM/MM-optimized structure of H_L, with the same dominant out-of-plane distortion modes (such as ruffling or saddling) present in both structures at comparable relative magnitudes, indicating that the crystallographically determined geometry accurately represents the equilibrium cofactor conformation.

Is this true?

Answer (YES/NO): NO